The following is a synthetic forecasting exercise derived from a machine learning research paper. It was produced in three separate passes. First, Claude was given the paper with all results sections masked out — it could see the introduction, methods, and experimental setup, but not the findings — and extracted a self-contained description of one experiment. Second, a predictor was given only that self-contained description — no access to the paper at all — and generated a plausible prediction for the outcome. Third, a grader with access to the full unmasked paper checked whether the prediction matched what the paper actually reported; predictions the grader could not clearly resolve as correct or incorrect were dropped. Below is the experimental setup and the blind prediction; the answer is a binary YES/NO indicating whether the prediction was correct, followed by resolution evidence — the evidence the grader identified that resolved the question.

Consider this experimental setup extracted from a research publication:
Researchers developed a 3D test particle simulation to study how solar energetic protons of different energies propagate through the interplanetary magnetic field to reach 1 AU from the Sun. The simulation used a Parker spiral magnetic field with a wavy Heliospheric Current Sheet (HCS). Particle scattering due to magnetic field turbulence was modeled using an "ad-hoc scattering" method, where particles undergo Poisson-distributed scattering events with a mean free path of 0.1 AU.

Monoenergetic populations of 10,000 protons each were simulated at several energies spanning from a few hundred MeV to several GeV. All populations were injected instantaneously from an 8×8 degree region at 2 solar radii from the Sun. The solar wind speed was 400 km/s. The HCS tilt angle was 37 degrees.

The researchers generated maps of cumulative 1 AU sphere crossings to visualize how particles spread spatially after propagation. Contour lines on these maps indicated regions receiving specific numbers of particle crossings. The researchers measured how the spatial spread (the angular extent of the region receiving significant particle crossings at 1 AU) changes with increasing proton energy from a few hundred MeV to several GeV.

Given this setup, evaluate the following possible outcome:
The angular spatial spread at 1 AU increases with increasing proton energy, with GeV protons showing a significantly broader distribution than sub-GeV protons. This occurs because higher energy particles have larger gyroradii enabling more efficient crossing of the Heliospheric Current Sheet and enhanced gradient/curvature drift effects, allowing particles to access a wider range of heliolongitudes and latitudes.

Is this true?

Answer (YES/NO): YES